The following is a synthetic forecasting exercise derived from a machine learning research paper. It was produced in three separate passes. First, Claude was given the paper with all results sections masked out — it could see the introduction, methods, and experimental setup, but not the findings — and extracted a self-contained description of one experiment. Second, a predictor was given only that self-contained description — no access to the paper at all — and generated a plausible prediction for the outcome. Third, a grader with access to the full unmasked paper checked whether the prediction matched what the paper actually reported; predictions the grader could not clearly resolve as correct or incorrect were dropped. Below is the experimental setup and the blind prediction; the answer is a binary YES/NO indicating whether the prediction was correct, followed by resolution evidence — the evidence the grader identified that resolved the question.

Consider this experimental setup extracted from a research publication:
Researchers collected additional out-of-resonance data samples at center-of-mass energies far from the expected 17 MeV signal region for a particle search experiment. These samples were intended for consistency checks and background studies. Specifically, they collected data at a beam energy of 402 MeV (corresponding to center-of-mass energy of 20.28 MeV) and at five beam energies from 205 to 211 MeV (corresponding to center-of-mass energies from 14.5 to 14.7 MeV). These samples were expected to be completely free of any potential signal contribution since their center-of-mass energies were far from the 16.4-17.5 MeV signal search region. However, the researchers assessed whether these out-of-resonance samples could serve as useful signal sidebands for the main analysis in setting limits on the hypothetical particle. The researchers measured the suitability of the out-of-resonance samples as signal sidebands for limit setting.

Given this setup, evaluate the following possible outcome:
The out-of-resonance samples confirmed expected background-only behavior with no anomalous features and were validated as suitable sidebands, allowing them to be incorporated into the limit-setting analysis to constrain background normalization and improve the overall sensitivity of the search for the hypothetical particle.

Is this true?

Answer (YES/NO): NO